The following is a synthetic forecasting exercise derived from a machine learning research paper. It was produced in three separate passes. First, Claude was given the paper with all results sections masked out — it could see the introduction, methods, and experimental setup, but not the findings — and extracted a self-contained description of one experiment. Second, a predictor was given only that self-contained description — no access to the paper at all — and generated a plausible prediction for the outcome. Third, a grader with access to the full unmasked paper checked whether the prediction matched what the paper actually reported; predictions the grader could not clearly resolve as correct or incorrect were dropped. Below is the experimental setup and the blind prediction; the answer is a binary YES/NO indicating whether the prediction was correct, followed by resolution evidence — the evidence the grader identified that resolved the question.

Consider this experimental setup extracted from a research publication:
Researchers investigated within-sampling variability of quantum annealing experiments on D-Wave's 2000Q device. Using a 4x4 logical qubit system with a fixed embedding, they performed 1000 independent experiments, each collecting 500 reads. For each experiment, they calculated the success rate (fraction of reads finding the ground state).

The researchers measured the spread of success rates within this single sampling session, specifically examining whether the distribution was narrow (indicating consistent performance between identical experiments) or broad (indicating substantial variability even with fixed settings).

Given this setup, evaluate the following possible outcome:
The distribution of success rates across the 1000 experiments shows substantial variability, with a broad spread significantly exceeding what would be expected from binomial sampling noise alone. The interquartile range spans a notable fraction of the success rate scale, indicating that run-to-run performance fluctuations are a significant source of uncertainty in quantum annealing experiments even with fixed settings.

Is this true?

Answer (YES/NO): YES